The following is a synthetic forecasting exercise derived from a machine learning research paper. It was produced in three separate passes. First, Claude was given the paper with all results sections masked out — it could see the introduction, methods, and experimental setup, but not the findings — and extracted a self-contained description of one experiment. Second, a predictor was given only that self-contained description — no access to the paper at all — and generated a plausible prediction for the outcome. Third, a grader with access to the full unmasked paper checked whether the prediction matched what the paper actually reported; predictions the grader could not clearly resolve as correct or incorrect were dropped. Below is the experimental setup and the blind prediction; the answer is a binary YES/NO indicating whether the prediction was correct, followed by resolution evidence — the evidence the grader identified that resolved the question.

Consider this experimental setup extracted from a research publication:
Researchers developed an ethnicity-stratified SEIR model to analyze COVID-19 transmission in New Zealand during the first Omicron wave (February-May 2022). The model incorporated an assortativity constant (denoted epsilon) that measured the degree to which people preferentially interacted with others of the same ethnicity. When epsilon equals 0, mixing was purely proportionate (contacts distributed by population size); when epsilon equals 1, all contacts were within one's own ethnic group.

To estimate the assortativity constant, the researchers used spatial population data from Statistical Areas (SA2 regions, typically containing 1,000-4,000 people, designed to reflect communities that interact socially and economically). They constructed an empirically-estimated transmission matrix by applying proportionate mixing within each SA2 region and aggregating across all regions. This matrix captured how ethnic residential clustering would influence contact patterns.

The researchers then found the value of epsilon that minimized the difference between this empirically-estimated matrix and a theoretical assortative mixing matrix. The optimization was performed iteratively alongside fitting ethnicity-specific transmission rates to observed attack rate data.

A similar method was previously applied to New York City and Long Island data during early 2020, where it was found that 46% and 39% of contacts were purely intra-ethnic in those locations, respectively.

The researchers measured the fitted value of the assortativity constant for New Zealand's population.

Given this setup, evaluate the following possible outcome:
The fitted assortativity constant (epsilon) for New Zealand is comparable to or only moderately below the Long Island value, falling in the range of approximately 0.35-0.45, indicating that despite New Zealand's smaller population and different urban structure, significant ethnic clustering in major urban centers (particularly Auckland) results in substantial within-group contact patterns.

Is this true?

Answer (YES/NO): NO